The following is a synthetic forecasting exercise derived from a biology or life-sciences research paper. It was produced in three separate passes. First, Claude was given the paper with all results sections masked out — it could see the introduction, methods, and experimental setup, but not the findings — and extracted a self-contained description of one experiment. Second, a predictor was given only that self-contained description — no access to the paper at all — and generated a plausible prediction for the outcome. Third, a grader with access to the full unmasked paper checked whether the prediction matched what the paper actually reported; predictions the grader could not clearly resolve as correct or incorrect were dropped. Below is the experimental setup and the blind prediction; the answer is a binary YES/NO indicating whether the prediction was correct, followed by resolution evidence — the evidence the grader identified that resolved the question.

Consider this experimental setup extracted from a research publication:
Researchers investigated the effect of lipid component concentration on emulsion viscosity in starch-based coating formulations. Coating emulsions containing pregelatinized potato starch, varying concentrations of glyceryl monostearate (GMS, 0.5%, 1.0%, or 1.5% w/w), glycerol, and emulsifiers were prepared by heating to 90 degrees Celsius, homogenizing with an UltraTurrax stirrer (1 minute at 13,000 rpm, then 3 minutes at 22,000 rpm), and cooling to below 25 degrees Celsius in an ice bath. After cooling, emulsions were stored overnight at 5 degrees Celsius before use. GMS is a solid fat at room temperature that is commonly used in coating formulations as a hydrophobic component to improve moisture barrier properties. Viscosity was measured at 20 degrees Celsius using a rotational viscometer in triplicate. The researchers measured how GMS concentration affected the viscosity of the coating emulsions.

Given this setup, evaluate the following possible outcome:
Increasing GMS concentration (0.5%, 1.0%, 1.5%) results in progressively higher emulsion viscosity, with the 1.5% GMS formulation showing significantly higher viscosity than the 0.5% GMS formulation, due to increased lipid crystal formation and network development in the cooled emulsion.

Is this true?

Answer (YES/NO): YES